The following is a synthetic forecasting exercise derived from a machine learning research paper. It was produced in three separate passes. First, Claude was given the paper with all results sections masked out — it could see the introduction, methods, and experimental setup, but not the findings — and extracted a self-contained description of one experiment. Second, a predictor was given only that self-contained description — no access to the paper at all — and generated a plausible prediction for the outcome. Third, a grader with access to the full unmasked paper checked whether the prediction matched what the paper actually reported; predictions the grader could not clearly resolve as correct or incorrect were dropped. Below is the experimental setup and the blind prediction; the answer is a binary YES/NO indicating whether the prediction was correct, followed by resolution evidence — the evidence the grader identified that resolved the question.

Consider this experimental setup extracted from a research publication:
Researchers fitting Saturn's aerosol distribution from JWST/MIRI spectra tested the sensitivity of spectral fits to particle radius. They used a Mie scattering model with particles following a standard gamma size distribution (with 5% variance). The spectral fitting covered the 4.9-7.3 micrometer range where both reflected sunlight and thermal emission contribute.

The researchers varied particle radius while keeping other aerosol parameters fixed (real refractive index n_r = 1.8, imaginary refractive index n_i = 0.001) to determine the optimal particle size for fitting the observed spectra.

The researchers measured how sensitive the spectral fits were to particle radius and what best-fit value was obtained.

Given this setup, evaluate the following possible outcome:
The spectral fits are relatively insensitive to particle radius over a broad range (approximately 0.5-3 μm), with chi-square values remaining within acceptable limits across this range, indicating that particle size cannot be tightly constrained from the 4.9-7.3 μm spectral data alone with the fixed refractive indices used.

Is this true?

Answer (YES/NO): NO